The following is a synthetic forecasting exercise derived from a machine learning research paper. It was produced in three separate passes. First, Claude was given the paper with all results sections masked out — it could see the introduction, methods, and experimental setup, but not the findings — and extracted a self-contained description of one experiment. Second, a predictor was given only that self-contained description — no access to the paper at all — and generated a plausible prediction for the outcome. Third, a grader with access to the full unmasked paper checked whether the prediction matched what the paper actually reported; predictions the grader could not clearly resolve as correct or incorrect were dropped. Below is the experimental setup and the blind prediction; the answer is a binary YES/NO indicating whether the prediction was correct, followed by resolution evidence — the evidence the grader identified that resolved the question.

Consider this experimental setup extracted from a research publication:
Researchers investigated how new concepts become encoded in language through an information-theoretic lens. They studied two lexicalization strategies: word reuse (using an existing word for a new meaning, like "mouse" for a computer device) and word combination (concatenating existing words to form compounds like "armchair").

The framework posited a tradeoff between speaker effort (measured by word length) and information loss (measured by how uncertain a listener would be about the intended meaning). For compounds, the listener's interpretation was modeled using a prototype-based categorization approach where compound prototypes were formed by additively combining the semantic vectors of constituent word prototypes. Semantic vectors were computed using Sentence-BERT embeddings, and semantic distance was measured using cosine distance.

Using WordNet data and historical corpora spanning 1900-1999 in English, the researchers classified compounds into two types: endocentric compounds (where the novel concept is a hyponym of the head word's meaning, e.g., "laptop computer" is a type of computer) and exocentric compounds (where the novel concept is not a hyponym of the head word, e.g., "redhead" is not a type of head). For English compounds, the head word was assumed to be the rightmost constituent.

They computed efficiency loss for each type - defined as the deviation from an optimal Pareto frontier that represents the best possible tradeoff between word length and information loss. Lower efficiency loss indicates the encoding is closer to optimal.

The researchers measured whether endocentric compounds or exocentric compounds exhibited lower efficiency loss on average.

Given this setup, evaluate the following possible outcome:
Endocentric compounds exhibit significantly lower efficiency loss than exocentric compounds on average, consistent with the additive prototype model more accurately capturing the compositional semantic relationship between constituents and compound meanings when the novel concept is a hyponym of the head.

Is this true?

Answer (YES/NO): YES